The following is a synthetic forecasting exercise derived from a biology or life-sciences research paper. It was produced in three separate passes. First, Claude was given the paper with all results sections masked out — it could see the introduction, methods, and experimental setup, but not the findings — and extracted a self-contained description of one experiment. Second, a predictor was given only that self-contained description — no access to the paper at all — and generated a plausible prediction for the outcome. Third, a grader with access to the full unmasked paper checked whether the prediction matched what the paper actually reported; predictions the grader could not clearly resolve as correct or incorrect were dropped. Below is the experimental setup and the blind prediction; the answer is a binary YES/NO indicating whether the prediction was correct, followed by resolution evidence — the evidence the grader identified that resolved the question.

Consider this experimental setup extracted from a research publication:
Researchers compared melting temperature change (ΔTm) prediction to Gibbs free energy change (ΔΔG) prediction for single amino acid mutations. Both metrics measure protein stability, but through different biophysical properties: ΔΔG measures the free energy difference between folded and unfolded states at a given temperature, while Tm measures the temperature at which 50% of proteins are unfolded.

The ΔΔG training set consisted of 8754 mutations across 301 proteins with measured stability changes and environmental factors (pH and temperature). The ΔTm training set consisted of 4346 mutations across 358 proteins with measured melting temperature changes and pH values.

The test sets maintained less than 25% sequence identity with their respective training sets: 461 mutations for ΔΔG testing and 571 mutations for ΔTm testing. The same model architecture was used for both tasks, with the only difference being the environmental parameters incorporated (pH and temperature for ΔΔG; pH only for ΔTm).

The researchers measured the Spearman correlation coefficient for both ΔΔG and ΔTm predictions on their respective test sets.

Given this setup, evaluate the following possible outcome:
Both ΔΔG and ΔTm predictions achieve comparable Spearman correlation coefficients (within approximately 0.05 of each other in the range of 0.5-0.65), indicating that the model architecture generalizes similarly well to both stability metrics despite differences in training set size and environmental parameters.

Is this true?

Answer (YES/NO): NO